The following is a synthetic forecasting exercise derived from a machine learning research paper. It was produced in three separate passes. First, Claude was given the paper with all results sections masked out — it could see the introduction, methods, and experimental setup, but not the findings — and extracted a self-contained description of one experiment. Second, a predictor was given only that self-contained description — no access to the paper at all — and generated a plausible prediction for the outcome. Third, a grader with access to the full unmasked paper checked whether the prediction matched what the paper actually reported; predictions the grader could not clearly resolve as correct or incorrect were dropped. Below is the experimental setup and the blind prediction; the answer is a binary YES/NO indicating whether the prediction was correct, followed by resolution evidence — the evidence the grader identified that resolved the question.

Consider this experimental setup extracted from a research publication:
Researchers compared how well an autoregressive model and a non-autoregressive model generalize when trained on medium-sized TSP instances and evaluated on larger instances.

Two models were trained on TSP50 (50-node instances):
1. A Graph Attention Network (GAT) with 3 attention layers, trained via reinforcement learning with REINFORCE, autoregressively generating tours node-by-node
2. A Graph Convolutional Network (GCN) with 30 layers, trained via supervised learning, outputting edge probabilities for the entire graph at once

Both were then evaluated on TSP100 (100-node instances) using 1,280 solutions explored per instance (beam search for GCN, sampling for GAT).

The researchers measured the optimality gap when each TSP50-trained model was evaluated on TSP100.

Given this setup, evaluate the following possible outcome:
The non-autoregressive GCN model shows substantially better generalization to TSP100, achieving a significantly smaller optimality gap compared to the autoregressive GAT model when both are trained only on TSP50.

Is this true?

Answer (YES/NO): NO